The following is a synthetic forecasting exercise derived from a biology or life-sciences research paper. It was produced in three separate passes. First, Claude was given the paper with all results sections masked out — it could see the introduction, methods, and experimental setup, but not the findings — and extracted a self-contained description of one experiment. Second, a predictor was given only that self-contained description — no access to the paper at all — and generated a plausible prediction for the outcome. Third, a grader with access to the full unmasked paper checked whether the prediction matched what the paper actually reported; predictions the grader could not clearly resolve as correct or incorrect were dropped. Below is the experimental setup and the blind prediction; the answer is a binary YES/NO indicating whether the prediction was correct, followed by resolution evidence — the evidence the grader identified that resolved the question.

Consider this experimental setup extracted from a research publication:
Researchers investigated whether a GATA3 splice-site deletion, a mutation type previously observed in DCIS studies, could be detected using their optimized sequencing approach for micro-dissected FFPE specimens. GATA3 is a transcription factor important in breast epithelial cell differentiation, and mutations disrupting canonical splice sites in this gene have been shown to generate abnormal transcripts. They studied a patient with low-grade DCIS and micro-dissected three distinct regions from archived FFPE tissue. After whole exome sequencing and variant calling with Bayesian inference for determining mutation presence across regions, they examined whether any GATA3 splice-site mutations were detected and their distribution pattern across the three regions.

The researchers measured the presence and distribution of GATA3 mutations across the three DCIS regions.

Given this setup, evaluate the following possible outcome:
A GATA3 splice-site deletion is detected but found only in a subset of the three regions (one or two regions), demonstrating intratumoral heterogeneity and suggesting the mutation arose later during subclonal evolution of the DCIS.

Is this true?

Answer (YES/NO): YES